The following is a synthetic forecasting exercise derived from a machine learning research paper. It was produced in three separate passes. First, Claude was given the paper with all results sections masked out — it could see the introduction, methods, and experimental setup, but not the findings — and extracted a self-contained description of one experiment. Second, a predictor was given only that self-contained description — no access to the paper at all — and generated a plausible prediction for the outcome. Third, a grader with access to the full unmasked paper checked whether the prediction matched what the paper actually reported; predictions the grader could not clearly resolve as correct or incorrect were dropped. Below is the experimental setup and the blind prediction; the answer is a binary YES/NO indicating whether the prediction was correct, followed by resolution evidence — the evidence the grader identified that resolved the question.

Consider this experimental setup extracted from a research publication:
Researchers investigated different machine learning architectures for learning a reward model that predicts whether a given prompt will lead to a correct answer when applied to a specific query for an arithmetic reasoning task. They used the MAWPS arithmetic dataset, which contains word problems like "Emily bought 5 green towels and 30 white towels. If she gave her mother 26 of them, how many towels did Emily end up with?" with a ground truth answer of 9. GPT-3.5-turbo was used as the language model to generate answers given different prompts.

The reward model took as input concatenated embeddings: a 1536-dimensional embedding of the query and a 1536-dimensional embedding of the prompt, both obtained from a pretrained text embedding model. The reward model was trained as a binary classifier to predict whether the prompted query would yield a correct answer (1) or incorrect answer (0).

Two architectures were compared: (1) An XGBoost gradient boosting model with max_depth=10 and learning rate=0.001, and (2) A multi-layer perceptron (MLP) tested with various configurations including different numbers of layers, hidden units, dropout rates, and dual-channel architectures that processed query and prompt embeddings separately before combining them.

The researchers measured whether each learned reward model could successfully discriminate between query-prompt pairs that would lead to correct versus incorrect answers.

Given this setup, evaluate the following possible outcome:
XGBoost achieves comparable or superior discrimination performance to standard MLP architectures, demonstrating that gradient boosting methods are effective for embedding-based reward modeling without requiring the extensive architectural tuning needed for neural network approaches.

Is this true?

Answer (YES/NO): YES